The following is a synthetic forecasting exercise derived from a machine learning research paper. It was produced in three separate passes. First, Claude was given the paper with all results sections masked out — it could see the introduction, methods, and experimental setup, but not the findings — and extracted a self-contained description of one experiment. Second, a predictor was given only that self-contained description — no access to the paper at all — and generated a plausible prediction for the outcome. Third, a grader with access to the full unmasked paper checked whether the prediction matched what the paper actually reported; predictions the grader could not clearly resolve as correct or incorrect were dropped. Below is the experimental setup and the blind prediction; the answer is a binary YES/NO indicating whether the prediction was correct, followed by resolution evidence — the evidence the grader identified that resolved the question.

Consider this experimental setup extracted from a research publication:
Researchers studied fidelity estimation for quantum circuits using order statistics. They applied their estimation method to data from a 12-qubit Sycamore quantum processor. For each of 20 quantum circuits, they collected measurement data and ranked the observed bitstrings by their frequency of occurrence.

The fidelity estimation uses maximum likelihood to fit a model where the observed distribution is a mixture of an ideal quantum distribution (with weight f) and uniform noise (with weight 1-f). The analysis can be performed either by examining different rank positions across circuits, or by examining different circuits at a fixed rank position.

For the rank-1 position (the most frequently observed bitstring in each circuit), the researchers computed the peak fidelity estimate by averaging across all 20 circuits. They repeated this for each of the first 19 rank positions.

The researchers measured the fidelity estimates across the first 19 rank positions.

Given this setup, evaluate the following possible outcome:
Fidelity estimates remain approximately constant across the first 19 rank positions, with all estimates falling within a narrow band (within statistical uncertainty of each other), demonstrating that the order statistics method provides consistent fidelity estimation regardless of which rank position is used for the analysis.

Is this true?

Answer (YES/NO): YES